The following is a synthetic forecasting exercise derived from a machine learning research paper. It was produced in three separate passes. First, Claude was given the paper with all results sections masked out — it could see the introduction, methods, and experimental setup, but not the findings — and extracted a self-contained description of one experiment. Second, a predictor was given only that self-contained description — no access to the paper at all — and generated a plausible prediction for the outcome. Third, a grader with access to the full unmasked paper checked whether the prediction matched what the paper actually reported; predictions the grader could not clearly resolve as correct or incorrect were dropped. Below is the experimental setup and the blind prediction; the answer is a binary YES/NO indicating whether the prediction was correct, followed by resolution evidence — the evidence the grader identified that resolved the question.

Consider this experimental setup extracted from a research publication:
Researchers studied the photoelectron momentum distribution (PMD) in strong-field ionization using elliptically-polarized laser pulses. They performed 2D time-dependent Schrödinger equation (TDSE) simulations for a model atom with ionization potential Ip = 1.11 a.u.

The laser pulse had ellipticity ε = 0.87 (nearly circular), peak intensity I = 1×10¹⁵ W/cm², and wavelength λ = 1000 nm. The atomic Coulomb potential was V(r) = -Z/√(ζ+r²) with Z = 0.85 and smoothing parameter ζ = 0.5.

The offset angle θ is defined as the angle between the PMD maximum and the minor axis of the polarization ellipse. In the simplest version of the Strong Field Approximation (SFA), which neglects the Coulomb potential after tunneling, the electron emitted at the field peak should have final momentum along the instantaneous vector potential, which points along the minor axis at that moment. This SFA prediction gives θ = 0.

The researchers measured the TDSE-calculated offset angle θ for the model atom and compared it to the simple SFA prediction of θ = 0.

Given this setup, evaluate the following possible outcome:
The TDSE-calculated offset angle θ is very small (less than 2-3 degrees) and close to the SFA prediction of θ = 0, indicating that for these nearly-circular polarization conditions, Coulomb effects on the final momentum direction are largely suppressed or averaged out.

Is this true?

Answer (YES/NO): NO